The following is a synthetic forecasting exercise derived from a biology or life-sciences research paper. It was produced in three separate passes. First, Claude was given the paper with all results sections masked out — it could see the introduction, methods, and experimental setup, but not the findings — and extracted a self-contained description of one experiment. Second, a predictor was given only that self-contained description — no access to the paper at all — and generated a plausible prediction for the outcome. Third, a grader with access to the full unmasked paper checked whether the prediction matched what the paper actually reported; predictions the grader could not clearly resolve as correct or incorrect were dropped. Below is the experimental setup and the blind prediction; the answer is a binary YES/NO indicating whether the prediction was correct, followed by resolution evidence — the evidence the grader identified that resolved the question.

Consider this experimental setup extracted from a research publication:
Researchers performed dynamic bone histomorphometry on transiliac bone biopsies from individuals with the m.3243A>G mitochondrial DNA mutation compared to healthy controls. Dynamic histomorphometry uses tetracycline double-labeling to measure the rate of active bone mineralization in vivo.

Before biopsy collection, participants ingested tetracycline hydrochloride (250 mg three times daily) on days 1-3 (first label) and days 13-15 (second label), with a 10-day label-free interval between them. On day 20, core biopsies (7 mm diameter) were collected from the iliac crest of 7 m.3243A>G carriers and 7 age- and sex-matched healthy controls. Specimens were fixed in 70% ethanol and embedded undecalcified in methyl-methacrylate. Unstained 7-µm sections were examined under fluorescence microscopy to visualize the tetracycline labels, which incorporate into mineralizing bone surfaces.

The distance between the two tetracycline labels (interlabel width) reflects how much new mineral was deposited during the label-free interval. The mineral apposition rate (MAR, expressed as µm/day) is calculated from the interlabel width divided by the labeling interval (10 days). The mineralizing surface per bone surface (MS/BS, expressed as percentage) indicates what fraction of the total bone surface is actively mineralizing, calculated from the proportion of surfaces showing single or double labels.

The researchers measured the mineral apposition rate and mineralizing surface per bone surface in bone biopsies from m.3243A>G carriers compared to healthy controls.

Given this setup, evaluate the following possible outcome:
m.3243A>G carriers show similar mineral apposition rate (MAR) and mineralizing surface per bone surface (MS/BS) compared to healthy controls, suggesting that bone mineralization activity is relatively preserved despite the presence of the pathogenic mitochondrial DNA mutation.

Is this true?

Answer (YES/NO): NO